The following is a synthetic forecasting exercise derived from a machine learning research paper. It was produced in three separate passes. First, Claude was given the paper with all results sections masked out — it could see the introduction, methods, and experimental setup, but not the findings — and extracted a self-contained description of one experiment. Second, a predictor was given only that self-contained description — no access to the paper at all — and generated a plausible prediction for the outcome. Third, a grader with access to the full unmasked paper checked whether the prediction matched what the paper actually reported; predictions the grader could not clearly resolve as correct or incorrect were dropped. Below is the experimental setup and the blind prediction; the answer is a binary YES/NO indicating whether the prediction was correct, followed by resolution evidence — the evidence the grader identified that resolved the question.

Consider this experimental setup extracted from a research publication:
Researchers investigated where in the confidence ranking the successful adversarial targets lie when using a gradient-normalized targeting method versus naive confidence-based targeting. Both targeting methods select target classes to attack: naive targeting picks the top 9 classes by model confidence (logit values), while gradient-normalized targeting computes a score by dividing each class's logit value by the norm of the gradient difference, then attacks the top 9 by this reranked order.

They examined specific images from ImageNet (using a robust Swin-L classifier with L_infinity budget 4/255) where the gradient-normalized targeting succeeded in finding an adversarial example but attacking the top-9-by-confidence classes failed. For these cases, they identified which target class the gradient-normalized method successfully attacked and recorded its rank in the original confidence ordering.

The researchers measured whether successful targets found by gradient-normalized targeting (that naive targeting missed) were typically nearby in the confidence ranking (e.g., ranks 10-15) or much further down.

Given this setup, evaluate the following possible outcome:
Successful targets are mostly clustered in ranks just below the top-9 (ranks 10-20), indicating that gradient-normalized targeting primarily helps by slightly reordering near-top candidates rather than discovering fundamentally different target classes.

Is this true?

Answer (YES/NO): NO